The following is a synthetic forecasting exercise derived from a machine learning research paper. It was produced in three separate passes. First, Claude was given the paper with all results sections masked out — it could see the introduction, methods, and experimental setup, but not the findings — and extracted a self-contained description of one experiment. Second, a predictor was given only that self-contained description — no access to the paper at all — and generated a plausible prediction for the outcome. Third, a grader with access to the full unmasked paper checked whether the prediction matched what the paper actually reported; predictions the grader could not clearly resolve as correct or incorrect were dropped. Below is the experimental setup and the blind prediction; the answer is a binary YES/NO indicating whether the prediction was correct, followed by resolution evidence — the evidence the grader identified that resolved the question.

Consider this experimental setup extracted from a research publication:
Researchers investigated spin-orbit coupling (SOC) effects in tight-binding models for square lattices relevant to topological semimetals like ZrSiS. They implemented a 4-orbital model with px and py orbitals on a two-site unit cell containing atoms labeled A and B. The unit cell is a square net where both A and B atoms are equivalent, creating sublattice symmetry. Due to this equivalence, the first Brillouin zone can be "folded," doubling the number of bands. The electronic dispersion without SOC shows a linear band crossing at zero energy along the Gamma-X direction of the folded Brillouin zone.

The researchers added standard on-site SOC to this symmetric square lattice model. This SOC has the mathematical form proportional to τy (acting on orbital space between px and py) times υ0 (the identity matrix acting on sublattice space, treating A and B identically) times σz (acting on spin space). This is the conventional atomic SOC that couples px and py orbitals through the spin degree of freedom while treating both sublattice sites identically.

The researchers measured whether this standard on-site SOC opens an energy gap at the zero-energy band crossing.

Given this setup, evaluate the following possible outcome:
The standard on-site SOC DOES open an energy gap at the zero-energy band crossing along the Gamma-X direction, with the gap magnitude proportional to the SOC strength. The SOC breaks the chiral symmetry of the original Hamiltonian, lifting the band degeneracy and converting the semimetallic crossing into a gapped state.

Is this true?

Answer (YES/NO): NO